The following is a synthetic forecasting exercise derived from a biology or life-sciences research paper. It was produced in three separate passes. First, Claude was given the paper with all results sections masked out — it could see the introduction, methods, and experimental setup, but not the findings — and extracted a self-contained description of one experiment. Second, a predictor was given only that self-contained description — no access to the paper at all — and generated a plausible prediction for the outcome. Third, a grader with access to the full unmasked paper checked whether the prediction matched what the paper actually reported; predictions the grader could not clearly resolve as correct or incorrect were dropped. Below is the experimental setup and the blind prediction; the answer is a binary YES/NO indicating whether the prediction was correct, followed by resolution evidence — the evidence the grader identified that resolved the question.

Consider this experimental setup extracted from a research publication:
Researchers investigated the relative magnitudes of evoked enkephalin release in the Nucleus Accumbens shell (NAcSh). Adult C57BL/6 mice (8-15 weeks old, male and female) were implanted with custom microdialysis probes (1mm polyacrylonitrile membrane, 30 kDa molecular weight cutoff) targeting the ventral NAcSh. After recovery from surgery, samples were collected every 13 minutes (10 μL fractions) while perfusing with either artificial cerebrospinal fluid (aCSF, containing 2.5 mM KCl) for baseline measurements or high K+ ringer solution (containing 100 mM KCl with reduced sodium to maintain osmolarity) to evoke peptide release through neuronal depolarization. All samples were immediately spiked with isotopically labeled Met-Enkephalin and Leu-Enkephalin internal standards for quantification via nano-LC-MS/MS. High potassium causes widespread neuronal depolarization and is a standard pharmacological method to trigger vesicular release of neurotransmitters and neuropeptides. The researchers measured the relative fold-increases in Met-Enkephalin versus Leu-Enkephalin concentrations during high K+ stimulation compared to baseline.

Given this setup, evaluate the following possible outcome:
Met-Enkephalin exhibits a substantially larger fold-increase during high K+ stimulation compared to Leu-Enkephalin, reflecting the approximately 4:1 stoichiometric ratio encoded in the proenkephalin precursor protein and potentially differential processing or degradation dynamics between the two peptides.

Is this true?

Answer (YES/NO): NO